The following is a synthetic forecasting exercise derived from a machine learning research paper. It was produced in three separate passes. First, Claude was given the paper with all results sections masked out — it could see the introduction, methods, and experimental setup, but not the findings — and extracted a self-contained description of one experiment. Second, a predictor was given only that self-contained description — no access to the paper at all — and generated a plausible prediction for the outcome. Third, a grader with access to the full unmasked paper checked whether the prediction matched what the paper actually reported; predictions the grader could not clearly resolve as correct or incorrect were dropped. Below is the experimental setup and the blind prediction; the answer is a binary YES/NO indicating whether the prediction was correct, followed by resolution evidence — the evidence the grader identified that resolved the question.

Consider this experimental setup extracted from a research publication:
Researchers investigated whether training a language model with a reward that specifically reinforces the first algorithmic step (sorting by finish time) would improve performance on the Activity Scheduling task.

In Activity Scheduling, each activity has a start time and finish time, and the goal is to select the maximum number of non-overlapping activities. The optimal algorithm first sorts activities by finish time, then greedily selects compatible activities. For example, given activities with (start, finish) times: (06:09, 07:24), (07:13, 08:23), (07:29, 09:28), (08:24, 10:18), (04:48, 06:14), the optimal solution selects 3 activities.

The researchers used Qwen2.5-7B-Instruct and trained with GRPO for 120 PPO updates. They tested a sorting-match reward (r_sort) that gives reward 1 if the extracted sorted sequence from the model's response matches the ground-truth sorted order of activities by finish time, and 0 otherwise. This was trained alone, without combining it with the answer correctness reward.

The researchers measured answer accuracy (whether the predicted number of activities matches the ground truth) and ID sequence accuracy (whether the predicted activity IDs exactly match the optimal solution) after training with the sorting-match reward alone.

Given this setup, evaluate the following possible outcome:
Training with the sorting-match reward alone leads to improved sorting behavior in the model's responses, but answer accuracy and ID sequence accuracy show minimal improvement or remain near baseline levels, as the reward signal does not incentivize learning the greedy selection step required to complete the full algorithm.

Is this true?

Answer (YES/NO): NO